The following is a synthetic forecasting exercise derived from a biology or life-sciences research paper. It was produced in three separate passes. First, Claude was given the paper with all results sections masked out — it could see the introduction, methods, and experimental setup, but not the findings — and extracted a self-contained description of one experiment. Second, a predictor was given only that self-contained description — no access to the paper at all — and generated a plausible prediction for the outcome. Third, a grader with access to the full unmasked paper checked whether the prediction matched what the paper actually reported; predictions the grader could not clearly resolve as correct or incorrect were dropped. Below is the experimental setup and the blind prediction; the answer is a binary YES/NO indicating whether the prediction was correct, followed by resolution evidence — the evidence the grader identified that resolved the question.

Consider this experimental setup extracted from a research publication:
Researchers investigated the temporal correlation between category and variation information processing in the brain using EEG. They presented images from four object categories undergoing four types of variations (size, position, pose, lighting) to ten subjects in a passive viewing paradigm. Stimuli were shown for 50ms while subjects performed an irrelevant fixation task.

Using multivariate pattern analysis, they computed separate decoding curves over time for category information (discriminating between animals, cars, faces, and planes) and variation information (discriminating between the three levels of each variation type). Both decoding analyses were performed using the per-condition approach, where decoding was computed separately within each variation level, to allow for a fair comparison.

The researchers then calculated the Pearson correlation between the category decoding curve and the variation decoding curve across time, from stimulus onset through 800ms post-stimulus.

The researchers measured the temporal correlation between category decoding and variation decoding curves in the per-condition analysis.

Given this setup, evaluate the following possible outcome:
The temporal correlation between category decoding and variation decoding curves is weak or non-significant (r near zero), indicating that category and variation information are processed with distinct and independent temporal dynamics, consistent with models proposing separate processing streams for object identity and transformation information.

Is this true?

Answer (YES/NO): NO